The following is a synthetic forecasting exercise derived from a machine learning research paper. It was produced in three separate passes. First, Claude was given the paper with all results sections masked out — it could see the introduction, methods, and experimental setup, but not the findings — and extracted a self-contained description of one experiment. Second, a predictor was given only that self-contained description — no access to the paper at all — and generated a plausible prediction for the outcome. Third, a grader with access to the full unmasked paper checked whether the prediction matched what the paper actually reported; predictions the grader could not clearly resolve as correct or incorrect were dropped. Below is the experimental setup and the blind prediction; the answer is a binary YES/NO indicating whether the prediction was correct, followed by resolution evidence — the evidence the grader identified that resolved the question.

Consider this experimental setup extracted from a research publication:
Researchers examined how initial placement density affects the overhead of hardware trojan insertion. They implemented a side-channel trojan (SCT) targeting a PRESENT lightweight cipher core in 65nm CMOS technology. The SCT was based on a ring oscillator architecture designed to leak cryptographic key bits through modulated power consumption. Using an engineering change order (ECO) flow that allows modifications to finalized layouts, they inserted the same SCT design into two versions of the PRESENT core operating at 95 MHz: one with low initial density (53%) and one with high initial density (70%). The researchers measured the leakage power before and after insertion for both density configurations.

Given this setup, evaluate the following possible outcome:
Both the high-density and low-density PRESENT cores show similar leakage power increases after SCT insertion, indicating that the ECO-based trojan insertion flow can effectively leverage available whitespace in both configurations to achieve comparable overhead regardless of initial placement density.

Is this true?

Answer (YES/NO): NO